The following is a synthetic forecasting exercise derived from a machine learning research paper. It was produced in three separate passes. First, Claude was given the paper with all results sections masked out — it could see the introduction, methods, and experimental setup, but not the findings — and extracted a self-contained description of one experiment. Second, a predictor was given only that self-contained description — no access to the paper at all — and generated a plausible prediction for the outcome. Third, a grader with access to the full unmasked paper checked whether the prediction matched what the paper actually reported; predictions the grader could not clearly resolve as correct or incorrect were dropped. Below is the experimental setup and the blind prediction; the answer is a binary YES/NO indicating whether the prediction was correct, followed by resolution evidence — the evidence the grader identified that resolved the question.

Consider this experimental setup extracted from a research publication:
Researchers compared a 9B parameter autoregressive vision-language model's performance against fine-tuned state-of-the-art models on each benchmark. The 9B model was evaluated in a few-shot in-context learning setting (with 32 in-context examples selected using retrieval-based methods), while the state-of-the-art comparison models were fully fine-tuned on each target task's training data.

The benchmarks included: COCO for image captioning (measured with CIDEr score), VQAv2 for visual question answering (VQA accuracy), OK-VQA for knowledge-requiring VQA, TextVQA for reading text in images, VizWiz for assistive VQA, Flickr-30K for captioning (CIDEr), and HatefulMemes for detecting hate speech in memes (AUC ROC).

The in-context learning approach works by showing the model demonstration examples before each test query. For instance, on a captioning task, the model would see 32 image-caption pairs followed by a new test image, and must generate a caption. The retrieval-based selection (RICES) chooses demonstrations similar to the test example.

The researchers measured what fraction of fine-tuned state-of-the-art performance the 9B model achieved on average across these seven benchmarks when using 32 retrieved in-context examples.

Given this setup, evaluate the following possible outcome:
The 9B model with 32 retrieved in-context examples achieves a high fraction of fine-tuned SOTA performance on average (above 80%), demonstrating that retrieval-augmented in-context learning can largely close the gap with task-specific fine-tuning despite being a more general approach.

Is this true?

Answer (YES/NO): NO